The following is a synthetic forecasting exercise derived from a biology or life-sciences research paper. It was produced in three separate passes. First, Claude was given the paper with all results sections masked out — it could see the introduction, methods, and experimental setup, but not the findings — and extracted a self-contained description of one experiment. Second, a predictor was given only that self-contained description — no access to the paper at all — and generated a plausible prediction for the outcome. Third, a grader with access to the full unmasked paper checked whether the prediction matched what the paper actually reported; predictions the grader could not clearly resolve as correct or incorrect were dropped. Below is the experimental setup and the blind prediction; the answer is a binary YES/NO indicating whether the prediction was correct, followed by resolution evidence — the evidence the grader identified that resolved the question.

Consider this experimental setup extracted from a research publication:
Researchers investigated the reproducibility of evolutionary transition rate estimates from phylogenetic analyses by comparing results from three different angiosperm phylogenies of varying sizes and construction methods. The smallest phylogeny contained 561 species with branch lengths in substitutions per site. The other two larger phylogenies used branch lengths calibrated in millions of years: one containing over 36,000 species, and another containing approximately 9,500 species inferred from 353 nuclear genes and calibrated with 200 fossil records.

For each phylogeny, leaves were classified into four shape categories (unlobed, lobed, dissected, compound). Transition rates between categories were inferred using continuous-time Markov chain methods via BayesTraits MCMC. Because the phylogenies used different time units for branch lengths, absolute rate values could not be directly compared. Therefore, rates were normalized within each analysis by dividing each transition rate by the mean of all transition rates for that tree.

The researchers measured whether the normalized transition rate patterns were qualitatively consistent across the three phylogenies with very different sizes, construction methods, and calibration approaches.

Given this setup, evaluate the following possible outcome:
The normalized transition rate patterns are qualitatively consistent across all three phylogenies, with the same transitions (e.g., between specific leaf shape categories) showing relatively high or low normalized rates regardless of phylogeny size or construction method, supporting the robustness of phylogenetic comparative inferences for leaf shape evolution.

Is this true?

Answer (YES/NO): YES